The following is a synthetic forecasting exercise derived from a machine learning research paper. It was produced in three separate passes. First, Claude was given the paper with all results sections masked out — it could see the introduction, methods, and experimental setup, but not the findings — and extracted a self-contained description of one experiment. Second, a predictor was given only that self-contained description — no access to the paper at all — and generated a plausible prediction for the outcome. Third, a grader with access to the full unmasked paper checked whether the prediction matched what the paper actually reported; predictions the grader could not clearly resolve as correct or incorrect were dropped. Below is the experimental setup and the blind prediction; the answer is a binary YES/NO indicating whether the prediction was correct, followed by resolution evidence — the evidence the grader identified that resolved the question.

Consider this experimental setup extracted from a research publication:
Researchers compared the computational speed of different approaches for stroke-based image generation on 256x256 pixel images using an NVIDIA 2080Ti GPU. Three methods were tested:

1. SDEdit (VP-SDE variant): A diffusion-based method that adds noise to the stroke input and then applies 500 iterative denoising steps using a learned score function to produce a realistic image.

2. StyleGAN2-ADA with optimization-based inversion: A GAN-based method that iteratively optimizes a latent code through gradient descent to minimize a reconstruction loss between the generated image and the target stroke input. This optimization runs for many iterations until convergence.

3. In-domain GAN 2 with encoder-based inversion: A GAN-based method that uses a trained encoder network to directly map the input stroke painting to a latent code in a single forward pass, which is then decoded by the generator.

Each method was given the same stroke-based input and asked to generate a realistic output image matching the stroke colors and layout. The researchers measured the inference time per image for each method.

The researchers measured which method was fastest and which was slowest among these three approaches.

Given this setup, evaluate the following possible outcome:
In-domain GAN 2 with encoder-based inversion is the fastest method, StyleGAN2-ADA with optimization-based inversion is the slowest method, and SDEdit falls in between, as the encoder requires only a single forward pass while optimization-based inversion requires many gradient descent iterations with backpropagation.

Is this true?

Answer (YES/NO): YES